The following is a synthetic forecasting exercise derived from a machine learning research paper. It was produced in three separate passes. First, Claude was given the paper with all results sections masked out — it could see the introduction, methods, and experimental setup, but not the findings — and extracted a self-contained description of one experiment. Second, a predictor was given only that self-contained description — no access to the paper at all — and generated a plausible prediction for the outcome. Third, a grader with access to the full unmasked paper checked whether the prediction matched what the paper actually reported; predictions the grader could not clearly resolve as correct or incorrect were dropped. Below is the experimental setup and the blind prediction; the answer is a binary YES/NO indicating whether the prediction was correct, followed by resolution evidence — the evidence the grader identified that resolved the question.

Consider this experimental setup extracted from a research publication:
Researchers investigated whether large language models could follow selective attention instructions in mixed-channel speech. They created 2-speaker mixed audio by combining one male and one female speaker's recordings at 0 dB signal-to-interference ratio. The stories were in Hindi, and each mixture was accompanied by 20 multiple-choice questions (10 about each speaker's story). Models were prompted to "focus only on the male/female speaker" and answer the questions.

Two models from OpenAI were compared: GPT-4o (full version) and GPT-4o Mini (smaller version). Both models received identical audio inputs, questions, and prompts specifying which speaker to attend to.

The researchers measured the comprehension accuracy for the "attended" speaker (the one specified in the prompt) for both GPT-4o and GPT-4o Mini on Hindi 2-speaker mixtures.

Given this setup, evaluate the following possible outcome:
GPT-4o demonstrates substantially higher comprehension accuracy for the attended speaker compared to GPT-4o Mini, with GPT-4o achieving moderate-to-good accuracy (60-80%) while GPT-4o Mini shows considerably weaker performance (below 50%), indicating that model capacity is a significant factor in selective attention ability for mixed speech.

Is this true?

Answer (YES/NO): NO